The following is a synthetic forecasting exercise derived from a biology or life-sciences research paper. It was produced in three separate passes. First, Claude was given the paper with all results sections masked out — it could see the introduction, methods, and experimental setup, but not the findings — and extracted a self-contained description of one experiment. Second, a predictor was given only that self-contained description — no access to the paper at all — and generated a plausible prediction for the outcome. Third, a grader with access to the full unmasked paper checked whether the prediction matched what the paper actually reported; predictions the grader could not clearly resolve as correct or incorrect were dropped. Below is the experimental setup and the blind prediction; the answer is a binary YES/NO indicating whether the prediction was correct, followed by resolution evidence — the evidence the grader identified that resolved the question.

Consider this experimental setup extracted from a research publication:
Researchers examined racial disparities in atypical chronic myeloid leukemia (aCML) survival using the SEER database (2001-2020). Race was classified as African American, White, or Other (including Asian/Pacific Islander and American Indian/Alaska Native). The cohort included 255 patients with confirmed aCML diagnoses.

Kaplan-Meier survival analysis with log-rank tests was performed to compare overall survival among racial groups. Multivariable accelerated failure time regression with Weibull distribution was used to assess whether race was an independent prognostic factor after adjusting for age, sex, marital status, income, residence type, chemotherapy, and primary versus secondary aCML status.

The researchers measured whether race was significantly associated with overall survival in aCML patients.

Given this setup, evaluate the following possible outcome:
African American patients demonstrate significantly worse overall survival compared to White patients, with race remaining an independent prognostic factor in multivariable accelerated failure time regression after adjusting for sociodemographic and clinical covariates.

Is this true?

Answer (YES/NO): NO